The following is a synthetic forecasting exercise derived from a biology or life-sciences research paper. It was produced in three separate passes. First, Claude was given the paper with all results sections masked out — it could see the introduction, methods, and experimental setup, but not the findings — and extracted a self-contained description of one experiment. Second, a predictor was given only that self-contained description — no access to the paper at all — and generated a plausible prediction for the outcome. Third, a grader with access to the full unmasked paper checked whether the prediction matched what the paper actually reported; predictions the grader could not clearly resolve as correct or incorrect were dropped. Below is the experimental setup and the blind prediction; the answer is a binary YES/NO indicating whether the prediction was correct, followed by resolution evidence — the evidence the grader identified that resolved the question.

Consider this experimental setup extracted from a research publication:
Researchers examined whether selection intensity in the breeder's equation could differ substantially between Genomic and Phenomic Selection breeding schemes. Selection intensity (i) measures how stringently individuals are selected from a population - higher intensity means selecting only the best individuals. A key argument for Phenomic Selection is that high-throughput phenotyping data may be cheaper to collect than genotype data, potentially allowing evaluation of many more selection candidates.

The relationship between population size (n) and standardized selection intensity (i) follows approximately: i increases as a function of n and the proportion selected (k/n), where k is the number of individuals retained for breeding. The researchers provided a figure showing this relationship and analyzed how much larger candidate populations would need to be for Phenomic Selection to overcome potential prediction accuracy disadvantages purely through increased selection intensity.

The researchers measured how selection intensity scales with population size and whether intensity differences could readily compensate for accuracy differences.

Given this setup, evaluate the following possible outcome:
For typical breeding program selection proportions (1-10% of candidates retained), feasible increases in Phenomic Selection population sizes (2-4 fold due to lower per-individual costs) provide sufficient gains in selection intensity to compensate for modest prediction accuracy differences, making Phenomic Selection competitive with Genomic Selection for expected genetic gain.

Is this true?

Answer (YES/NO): NO